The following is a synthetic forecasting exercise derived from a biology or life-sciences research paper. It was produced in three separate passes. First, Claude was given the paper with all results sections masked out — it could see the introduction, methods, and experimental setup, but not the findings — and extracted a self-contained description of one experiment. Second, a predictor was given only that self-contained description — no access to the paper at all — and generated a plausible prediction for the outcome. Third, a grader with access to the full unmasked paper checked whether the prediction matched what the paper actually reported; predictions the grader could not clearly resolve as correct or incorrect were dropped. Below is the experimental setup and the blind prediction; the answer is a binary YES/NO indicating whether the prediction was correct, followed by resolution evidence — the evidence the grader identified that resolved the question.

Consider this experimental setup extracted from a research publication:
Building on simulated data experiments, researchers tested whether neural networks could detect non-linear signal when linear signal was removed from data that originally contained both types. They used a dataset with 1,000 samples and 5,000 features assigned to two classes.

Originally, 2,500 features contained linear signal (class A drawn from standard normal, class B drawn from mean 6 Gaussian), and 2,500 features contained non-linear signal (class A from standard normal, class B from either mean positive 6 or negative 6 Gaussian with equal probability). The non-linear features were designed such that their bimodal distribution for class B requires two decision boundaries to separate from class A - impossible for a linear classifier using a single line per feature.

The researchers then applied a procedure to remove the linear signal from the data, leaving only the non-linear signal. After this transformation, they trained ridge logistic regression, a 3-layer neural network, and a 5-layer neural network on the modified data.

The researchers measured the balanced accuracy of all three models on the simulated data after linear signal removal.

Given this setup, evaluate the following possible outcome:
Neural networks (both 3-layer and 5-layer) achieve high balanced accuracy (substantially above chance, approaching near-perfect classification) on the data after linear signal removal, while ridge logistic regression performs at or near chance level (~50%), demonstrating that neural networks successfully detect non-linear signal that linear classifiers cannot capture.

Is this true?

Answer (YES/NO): YES